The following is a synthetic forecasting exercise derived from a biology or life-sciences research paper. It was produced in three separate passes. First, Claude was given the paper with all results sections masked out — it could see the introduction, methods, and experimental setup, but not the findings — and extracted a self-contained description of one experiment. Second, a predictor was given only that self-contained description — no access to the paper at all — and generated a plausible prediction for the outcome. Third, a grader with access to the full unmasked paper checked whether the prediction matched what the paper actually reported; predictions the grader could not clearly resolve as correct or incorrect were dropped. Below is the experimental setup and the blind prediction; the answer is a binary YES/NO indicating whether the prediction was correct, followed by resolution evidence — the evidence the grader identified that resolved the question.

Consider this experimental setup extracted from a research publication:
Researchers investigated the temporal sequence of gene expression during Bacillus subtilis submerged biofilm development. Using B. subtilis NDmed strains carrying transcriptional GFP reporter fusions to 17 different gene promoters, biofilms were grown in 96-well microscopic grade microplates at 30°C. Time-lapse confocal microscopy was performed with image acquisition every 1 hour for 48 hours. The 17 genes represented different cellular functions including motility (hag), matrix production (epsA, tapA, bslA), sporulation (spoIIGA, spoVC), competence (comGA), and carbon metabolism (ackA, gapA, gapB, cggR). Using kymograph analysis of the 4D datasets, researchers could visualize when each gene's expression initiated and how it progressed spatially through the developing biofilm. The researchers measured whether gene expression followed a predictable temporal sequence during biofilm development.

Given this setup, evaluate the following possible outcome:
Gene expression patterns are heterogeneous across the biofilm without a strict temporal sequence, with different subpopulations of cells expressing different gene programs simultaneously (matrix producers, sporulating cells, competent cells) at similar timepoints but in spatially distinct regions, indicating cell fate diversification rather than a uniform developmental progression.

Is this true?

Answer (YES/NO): NO